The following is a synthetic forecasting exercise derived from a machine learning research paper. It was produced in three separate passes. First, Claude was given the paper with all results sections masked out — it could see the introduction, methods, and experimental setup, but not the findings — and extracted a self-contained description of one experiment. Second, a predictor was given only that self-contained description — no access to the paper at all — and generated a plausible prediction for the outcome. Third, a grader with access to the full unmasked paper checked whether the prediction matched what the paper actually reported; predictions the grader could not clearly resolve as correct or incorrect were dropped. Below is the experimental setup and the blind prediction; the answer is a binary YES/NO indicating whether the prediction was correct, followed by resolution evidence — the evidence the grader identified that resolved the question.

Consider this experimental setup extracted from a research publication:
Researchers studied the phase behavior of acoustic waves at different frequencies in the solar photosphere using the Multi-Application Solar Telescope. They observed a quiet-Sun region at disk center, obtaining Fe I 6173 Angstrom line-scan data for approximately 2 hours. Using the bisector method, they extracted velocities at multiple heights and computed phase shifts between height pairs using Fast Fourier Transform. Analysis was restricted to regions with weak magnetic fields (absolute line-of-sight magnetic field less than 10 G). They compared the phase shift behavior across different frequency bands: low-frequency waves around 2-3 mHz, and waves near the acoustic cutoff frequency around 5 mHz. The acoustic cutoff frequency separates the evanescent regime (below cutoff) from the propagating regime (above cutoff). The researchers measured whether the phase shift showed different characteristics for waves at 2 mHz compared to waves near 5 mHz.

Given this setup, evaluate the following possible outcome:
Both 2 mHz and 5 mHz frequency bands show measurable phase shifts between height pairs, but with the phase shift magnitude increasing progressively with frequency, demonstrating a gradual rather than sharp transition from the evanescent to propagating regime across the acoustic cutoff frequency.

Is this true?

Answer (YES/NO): NO